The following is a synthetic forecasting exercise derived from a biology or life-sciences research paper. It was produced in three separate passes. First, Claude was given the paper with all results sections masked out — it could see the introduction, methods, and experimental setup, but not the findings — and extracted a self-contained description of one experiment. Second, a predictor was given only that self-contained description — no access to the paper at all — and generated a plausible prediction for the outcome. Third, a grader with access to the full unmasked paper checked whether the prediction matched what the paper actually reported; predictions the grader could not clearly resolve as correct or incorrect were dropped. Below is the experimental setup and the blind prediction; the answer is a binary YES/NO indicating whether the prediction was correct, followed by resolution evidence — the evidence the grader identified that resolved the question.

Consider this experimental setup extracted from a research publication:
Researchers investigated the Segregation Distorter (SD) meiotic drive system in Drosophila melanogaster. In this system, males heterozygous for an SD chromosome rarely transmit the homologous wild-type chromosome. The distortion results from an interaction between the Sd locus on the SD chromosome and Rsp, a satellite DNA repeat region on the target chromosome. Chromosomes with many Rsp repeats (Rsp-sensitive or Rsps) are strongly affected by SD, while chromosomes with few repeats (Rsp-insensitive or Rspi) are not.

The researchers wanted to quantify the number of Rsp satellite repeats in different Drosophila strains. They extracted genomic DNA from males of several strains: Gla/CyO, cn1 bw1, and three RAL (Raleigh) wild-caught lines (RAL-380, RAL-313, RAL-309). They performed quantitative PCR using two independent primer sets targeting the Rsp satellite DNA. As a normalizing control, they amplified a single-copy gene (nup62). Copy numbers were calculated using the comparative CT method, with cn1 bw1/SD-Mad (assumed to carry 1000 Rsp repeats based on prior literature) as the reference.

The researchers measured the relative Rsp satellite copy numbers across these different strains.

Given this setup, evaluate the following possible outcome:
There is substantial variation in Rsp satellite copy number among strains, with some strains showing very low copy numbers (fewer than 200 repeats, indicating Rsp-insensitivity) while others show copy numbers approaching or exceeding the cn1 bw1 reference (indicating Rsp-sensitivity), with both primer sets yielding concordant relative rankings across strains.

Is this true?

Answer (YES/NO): NO